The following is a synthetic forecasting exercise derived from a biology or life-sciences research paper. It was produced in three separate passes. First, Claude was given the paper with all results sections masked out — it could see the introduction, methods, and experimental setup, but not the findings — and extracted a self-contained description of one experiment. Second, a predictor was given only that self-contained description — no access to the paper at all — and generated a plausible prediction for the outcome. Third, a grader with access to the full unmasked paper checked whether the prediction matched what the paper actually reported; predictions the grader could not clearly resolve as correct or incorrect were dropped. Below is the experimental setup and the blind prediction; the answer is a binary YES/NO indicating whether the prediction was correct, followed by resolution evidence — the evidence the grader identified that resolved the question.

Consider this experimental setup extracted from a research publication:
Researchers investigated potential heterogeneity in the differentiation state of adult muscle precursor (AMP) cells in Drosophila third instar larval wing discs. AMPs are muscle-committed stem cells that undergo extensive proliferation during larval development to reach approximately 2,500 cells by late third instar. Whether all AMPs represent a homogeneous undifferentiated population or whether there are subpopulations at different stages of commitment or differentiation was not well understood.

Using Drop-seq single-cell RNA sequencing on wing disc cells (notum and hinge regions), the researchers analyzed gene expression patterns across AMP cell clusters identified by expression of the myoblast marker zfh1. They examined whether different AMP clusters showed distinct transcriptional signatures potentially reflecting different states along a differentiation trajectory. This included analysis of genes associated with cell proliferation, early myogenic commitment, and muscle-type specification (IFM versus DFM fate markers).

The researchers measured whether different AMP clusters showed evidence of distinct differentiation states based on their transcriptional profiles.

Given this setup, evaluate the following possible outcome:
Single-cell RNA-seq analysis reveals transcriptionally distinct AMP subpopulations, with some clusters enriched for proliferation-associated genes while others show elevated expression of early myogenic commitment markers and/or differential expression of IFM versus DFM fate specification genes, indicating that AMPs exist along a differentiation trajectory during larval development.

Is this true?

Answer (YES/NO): YES